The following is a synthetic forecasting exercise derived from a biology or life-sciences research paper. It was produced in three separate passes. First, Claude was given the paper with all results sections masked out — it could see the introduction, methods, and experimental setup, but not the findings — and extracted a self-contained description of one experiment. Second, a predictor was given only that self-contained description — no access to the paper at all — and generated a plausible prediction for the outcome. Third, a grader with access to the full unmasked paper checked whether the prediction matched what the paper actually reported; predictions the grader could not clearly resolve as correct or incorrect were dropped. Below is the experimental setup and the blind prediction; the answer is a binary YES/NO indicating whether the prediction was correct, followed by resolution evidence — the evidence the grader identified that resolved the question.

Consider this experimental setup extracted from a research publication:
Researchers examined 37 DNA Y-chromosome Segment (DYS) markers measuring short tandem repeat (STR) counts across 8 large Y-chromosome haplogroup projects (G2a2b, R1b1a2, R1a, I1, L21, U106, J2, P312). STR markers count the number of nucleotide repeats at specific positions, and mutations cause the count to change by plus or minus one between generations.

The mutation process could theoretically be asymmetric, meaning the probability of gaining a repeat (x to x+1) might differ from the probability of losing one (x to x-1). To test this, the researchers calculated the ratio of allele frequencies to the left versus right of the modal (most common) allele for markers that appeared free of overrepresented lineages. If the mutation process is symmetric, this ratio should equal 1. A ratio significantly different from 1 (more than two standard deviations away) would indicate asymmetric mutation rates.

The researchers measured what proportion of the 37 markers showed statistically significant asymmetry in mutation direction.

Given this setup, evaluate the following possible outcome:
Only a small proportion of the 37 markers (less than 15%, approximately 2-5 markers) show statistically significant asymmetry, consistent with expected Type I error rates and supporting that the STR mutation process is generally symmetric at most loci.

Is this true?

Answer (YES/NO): NO